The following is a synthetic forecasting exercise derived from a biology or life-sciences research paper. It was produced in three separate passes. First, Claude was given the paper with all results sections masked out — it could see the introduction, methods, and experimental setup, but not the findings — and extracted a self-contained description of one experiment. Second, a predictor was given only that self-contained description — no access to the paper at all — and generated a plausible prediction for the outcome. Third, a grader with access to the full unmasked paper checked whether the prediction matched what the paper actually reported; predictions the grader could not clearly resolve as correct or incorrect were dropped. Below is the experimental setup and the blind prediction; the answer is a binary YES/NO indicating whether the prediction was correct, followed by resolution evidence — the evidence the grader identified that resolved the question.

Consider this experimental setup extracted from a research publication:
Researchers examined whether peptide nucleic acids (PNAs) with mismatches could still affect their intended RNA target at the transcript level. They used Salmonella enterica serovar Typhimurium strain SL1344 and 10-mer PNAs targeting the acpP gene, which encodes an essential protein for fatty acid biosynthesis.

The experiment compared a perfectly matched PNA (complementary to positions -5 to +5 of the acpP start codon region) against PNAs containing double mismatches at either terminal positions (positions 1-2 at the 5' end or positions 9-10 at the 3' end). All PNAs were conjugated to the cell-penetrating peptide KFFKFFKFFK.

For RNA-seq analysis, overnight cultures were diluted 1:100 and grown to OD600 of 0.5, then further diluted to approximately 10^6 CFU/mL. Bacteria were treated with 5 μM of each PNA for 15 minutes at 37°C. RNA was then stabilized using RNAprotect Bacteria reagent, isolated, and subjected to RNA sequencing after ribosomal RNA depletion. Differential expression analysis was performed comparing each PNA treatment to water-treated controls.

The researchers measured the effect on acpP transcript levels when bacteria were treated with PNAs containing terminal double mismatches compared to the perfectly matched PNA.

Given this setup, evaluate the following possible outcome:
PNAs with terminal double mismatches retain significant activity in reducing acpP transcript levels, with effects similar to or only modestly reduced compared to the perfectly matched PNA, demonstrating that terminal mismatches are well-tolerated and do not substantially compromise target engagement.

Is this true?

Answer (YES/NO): YES